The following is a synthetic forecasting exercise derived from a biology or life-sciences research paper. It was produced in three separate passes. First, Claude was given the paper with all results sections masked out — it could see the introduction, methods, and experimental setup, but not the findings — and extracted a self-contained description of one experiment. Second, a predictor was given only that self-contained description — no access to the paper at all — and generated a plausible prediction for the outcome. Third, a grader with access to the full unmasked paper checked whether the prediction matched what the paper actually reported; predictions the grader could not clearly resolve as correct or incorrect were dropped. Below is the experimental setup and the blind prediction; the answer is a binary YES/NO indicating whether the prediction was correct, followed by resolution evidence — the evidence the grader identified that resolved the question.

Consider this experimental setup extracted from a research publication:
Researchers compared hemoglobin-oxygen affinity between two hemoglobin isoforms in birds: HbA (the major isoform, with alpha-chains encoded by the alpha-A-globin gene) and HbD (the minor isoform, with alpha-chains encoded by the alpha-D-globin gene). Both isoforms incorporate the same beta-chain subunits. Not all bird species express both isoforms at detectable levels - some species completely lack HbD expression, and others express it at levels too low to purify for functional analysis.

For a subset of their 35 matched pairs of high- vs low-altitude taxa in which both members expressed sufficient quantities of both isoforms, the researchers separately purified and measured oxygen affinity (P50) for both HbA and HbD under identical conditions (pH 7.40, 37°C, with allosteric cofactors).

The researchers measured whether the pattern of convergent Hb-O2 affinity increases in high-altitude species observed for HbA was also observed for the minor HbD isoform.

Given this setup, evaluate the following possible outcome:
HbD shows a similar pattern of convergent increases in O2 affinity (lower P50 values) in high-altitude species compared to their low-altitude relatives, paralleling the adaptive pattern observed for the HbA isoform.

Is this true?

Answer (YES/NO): YES